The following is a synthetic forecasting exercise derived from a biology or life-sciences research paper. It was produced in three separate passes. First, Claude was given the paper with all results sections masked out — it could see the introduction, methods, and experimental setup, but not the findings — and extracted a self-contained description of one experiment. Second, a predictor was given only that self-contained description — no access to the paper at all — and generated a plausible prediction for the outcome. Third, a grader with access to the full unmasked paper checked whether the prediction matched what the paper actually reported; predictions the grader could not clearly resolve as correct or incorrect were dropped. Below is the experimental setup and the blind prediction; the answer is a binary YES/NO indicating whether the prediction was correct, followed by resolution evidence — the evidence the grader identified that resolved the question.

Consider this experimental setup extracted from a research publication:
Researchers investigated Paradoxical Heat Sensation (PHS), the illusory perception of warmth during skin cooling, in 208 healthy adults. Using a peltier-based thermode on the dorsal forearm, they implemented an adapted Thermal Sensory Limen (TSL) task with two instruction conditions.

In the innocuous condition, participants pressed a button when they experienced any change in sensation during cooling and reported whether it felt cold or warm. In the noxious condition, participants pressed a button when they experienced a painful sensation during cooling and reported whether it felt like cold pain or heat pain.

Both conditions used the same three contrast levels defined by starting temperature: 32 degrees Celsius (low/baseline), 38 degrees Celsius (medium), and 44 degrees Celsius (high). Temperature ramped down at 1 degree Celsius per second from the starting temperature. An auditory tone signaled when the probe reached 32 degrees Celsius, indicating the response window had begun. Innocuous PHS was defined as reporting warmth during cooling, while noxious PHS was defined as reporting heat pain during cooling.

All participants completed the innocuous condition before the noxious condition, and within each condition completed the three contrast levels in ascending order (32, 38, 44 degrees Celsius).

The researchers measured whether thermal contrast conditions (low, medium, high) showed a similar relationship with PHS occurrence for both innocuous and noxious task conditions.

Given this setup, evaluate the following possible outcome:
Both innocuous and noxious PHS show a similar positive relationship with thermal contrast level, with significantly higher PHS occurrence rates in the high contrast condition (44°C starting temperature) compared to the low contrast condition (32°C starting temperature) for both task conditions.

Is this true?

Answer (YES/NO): NO